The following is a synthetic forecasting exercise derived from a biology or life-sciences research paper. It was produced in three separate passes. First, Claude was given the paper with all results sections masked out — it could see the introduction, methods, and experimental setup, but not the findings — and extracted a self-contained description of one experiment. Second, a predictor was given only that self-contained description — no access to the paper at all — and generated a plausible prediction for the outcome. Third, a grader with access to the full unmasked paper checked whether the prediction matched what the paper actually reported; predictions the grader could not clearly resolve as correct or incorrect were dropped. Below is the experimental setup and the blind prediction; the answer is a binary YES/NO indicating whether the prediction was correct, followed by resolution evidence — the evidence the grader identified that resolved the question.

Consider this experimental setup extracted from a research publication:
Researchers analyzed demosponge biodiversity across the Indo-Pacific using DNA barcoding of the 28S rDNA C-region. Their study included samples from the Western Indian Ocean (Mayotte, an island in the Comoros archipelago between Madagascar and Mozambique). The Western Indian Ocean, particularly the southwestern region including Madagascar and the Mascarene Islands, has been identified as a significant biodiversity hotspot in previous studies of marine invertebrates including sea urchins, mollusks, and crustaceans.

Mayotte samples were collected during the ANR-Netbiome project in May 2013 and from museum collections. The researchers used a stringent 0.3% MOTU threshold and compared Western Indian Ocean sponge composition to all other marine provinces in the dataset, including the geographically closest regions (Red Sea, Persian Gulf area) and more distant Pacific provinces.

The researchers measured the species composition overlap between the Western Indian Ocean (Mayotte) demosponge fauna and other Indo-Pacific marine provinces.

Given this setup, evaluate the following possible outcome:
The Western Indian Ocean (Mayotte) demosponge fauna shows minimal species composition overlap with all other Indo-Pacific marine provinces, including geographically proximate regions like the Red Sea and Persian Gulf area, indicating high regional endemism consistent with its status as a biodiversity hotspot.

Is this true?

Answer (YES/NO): NO